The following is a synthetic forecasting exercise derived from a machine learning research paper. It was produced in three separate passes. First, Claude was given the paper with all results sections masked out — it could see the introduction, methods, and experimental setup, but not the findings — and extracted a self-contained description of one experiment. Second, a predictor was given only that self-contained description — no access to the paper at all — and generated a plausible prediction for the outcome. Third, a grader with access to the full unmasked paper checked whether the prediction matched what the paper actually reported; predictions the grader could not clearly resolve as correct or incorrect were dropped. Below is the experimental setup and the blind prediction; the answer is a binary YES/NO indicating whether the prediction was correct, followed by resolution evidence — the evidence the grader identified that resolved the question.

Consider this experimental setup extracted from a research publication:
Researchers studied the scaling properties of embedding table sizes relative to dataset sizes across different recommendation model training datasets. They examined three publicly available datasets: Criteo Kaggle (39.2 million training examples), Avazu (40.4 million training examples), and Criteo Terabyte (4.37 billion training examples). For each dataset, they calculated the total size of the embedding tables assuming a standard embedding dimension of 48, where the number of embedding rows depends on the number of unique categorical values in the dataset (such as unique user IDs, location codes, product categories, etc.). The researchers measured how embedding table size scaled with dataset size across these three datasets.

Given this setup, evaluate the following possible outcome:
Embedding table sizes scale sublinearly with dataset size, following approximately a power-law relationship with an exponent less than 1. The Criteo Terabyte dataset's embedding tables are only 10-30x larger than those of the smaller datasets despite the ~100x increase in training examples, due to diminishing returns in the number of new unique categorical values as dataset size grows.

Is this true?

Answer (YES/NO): NO